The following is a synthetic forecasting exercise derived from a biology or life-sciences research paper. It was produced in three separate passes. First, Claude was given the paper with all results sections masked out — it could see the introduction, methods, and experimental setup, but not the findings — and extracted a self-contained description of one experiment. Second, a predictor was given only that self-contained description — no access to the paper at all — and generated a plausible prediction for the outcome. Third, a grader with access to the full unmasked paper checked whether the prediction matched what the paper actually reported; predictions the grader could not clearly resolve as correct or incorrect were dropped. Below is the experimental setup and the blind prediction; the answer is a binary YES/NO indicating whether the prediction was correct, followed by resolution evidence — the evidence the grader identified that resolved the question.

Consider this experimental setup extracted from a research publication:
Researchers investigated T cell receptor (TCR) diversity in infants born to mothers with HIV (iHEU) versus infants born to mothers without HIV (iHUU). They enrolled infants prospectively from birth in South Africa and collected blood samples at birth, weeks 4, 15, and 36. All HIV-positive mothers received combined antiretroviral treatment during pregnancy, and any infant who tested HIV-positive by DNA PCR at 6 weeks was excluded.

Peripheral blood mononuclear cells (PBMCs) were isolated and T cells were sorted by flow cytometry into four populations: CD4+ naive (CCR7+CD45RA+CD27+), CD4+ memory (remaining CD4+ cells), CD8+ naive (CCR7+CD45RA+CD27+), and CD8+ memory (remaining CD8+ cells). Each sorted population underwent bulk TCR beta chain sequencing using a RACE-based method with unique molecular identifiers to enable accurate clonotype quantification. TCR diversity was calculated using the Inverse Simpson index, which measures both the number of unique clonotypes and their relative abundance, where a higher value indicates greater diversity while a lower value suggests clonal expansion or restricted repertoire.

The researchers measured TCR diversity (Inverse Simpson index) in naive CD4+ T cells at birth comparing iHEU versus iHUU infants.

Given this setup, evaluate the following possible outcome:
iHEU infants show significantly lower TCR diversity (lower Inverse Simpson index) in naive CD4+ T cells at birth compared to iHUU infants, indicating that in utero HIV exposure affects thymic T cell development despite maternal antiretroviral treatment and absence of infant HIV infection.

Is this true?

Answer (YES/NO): NO